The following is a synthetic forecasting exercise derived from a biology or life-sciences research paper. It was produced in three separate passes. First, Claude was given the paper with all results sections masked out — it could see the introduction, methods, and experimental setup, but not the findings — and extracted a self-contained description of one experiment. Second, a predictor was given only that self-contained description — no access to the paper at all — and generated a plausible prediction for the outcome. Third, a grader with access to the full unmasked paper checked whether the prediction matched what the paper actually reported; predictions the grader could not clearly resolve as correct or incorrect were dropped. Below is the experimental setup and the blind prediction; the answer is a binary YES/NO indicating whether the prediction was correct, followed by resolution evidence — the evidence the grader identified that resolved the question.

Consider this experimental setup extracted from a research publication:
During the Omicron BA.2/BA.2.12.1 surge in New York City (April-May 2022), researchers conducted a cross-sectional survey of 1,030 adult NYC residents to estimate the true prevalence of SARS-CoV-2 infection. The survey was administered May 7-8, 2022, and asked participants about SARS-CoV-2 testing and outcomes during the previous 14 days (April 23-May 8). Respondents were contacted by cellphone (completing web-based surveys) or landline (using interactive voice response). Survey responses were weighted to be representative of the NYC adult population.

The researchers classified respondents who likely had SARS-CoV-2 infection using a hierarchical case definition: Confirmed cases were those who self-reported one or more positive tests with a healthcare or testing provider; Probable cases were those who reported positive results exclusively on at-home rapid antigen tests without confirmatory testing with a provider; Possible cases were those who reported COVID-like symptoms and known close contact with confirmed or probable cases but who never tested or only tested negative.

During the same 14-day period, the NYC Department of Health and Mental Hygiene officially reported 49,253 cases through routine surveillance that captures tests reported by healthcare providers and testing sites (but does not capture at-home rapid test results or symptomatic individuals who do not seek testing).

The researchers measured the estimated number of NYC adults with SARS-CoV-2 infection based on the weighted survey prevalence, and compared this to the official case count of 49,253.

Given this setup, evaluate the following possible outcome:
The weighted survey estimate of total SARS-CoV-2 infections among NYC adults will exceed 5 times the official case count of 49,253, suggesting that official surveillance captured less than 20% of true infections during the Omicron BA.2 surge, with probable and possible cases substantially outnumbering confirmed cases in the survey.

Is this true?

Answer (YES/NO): NO